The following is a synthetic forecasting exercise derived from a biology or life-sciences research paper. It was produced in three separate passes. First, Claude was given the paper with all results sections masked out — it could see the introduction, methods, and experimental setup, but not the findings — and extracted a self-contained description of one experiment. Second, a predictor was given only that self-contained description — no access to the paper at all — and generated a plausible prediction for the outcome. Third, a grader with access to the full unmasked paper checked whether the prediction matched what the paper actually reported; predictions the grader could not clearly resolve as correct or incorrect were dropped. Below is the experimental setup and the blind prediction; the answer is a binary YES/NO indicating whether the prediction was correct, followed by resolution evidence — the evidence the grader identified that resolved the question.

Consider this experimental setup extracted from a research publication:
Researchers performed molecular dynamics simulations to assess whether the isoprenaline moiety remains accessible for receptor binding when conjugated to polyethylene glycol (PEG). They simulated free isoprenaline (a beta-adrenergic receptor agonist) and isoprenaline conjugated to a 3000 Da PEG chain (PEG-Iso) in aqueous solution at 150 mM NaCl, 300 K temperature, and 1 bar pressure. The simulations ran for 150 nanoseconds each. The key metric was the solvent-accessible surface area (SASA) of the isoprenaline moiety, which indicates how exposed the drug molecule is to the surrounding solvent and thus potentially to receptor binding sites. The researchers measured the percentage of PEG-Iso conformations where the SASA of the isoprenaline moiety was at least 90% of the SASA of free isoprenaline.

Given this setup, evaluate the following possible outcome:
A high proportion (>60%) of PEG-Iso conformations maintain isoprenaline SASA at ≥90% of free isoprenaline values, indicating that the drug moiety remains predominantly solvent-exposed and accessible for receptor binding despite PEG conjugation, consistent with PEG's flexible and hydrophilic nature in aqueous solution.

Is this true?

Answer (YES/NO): NO